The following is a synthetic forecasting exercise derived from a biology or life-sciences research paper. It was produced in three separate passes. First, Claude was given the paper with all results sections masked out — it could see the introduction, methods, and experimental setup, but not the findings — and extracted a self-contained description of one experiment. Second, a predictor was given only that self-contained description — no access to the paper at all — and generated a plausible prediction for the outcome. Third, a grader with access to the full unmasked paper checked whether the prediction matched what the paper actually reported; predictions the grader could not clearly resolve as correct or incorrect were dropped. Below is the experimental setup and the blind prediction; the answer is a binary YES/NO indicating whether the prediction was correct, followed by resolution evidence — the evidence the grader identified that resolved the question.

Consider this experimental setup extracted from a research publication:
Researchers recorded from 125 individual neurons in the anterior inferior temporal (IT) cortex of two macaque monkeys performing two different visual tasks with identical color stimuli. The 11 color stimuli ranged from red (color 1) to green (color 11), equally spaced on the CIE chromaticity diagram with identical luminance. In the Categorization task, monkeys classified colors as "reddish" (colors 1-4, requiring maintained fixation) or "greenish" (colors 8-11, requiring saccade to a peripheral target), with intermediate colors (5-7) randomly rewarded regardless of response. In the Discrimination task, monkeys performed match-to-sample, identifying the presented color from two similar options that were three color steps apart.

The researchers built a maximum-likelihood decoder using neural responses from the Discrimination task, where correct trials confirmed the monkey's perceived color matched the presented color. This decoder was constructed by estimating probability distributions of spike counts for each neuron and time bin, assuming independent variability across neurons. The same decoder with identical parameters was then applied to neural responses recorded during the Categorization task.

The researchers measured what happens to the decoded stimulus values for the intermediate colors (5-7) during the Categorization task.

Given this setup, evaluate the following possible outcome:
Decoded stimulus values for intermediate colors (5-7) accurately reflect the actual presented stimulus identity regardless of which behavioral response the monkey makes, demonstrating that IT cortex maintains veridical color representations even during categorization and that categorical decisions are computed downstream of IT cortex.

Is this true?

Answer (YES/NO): NO